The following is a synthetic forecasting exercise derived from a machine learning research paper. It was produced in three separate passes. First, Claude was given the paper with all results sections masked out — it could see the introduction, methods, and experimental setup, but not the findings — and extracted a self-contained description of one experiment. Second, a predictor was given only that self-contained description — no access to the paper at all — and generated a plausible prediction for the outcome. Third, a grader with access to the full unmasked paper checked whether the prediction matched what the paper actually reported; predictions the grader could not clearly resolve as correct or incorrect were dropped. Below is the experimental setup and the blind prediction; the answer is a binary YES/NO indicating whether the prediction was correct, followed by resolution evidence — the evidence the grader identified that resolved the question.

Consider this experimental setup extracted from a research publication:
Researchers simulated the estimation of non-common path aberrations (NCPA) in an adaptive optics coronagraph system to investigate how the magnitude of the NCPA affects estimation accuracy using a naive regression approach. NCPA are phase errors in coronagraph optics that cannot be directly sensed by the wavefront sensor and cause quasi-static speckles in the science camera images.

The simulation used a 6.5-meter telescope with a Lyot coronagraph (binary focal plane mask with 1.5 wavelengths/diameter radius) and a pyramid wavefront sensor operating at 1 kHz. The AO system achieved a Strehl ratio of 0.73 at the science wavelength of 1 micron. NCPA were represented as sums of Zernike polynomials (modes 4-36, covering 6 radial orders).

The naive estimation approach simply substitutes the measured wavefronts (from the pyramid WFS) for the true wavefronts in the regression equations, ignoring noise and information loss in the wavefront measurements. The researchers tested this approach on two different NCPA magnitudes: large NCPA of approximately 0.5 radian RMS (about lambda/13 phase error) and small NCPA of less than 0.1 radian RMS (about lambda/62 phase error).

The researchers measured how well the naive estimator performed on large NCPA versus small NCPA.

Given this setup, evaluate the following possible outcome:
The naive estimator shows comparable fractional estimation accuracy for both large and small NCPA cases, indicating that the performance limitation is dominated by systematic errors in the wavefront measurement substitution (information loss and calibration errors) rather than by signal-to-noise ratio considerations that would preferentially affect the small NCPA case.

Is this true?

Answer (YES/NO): NO